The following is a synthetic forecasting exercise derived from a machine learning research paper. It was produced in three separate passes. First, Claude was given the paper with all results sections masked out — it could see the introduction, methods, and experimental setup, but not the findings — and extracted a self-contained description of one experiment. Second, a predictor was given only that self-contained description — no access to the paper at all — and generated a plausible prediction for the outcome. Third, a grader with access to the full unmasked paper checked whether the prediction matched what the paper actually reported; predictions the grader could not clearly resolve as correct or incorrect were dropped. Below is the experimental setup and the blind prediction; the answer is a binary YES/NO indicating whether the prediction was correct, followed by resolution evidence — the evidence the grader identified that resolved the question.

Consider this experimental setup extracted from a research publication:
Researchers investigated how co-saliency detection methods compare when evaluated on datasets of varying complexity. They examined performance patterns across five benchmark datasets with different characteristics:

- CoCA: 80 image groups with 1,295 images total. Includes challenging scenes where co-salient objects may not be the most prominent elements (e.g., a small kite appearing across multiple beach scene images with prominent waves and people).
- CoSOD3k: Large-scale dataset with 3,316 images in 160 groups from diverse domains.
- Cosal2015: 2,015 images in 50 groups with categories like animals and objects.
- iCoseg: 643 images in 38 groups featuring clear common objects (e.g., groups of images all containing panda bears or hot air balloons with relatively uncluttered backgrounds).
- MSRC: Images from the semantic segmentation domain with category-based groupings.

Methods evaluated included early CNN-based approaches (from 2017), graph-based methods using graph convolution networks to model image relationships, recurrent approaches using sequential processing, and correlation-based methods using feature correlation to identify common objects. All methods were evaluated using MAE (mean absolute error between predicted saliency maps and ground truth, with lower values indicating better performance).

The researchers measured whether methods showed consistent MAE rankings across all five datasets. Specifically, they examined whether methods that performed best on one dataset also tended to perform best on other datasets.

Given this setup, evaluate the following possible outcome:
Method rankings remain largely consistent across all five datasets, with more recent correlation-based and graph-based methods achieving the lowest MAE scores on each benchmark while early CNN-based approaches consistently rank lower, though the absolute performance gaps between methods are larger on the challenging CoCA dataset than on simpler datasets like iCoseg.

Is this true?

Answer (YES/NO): NO